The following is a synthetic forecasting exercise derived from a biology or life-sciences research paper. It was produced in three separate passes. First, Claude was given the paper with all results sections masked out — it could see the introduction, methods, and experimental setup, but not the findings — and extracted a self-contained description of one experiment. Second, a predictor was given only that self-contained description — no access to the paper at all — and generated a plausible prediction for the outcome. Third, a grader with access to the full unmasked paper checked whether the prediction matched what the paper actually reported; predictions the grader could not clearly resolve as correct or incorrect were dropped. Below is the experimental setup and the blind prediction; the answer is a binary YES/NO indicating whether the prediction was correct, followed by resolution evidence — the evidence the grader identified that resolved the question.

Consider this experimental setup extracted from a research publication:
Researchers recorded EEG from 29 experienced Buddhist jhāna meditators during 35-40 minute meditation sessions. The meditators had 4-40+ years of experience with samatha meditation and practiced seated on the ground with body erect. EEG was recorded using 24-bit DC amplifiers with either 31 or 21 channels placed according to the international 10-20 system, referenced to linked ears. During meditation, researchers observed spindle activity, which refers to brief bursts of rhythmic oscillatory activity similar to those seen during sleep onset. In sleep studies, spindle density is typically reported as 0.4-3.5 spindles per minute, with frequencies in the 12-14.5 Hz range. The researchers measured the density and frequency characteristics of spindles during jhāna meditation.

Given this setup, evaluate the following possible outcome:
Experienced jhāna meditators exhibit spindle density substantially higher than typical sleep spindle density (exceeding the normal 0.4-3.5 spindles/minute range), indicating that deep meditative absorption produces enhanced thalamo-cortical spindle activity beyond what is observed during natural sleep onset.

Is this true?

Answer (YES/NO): YES